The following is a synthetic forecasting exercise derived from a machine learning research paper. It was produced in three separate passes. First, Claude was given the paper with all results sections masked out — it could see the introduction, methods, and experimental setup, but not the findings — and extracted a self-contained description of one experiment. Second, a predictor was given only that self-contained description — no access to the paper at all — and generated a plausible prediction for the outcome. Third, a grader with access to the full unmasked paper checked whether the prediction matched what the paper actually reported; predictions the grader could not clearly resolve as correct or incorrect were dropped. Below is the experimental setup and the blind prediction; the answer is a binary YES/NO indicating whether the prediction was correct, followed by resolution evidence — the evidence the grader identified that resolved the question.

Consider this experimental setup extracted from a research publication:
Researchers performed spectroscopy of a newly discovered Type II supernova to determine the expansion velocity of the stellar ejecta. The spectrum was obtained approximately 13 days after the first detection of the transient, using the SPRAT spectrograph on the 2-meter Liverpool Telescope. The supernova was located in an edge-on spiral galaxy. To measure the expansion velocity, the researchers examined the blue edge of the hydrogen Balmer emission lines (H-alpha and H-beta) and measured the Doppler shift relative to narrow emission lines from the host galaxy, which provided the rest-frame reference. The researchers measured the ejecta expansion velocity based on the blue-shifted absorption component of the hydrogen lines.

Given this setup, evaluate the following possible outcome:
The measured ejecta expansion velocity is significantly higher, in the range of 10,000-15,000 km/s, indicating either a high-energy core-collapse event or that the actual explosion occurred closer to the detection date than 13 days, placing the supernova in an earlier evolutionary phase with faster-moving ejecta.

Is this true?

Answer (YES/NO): NO